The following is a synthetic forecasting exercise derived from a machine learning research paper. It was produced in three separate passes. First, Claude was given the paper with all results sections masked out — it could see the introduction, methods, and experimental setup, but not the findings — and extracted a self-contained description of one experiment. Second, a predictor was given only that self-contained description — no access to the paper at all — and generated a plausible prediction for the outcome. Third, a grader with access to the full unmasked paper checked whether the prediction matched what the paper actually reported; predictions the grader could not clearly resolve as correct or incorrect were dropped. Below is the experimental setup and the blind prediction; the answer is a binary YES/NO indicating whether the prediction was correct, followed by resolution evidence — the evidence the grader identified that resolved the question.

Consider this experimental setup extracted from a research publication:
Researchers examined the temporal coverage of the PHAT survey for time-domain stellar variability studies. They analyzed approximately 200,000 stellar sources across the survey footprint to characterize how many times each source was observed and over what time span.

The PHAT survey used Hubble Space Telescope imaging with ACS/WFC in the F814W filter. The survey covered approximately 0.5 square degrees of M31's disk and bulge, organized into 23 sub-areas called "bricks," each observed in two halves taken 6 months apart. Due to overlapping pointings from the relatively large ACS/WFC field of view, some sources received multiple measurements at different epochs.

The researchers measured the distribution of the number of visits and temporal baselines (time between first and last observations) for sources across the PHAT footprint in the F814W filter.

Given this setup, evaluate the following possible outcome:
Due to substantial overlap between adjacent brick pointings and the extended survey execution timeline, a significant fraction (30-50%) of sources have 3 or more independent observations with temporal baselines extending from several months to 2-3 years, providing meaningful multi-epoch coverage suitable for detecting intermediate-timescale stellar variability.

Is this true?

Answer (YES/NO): NO